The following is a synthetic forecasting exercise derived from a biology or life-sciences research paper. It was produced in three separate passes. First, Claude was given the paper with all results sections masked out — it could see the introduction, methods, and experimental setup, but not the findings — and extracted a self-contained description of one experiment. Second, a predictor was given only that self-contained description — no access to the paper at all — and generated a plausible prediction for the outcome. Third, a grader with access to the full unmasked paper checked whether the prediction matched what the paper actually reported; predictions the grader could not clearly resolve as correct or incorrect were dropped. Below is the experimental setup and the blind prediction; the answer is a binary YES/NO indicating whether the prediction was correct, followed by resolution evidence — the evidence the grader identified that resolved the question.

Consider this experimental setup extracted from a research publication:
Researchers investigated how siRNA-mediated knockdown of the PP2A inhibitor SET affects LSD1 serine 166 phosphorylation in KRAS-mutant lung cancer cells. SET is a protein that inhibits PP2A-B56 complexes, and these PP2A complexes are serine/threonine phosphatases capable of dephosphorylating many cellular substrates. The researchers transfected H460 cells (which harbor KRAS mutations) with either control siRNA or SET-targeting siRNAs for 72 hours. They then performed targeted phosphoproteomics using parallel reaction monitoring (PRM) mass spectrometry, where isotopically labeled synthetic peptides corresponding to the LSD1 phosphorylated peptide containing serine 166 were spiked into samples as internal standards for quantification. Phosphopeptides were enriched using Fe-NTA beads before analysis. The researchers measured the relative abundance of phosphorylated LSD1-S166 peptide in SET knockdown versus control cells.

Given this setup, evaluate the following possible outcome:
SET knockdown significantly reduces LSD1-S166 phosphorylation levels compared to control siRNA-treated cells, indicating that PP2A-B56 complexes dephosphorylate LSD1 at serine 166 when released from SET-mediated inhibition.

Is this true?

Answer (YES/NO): YES